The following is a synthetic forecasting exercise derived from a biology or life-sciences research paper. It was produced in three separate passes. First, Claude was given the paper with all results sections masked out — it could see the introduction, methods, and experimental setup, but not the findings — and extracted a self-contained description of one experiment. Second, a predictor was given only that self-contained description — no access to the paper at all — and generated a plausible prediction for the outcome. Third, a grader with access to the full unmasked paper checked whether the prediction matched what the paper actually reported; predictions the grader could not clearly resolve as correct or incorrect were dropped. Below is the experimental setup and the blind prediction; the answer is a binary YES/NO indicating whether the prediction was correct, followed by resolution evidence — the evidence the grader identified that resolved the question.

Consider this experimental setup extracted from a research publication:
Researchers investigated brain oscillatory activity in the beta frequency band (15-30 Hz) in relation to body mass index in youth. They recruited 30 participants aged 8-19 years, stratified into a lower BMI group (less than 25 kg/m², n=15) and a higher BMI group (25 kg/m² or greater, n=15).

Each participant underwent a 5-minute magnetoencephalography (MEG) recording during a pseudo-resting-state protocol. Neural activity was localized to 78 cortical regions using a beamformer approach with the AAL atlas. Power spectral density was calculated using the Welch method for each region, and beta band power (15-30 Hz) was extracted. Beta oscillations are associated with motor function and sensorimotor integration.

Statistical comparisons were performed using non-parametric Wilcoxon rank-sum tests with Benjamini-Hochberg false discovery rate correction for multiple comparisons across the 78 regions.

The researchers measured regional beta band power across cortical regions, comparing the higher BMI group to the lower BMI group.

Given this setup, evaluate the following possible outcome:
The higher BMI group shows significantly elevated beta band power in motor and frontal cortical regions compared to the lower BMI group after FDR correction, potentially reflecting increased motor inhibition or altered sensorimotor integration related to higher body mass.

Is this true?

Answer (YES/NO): NO